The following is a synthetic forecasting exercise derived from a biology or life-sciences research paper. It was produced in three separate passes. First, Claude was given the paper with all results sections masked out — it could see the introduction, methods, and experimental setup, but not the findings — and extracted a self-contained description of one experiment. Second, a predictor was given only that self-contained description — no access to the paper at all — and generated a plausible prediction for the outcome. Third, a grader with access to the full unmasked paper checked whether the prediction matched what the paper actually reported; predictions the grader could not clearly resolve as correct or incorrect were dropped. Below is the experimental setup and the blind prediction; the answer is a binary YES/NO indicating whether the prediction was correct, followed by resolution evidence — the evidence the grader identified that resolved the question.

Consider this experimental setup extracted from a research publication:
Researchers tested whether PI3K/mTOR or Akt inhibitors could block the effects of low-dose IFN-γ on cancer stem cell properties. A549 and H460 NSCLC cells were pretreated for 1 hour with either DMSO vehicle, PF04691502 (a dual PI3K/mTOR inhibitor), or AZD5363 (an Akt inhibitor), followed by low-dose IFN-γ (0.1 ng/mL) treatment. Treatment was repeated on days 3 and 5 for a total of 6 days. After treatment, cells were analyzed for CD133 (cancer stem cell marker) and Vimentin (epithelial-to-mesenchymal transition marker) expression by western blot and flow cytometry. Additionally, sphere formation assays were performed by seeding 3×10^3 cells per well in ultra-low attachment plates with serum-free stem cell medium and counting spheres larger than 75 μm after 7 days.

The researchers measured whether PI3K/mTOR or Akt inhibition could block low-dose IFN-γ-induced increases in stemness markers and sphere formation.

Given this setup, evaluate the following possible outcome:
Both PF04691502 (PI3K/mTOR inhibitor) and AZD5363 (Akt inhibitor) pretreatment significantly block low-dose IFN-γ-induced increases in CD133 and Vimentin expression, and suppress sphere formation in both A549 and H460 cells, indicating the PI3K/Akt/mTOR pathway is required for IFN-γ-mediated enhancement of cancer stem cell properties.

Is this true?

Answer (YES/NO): YES